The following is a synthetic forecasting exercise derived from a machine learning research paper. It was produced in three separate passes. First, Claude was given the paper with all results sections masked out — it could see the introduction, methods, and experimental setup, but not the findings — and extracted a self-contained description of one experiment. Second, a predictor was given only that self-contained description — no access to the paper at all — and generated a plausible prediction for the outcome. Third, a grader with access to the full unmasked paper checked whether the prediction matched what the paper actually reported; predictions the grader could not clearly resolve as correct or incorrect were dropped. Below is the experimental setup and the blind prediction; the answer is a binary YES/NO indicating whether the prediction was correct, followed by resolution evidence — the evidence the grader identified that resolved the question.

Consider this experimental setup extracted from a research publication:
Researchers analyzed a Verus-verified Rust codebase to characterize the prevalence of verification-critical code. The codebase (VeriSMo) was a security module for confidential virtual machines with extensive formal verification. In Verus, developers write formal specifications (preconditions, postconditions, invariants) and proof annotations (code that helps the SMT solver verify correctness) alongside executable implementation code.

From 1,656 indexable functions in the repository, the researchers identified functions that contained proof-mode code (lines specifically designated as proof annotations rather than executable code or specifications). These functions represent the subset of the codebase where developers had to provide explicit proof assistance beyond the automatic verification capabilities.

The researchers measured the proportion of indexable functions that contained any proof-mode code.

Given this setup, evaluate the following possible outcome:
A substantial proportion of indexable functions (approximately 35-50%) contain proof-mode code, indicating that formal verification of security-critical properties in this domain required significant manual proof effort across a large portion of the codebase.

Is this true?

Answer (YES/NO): NO